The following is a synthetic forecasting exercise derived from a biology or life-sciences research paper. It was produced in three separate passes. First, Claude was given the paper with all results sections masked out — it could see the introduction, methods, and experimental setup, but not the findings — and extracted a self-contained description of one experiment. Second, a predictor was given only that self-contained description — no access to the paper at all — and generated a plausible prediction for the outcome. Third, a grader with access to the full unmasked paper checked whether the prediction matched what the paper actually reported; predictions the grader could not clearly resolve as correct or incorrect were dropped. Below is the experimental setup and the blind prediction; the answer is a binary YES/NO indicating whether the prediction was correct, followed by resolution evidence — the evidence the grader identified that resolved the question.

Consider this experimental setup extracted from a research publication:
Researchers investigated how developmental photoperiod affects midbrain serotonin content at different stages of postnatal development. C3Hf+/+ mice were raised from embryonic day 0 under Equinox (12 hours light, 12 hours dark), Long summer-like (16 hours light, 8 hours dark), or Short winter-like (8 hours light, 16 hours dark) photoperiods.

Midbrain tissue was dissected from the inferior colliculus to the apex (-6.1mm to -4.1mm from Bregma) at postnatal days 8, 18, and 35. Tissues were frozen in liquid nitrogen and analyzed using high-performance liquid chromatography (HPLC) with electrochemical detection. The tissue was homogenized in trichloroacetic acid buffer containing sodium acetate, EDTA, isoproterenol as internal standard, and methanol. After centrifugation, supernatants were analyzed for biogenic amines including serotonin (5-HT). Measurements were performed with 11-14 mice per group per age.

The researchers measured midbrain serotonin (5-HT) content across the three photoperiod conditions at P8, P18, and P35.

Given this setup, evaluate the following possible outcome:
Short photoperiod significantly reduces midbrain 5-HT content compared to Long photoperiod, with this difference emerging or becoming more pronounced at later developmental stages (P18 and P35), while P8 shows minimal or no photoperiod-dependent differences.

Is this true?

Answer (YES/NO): NO